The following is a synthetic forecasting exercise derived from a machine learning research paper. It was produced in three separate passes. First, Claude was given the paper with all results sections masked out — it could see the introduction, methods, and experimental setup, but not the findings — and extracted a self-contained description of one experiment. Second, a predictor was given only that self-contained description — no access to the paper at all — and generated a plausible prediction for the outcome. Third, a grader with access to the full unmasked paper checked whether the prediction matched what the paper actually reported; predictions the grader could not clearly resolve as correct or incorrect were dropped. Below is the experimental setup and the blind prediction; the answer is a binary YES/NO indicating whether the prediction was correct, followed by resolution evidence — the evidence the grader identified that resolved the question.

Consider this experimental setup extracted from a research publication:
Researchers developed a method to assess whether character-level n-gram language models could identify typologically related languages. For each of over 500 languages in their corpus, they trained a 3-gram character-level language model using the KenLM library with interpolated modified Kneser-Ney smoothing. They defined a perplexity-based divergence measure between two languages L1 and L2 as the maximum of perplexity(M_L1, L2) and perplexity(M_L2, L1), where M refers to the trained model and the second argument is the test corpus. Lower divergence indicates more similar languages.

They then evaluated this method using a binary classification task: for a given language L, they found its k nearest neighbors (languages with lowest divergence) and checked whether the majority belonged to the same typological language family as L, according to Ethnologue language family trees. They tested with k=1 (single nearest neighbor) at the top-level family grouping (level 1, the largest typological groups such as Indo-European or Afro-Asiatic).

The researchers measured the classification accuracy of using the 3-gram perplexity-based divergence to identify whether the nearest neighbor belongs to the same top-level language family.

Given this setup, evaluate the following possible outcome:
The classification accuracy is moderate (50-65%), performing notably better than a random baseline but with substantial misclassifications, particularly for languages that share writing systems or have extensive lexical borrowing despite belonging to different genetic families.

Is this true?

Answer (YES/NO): NO